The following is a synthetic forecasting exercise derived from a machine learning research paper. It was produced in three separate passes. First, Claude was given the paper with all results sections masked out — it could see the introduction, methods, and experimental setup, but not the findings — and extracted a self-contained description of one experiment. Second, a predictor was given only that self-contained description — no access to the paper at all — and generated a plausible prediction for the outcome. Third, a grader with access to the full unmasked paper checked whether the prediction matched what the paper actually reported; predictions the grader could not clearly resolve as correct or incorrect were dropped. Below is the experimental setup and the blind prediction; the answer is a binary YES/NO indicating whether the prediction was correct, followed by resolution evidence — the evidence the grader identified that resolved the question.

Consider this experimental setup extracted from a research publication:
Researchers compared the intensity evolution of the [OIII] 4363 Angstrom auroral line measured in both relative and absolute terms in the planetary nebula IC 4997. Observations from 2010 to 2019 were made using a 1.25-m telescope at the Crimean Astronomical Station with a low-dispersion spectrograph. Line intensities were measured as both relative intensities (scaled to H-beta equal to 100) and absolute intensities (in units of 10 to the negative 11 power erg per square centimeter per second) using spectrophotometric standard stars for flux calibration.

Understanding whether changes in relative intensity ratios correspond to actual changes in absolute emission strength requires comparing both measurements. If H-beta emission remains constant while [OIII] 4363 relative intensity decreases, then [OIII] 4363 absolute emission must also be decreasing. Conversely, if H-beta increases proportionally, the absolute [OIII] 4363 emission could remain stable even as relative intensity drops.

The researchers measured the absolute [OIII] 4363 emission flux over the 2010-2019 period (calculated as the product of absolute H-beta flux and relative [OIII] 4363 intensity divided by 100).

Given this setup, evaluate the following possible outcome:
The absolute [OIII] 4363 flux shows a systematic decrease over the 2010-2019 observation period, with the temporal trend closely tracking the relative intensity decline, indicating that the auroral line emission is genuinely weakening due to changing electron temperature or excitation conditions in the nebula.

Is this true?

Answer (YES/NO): YES